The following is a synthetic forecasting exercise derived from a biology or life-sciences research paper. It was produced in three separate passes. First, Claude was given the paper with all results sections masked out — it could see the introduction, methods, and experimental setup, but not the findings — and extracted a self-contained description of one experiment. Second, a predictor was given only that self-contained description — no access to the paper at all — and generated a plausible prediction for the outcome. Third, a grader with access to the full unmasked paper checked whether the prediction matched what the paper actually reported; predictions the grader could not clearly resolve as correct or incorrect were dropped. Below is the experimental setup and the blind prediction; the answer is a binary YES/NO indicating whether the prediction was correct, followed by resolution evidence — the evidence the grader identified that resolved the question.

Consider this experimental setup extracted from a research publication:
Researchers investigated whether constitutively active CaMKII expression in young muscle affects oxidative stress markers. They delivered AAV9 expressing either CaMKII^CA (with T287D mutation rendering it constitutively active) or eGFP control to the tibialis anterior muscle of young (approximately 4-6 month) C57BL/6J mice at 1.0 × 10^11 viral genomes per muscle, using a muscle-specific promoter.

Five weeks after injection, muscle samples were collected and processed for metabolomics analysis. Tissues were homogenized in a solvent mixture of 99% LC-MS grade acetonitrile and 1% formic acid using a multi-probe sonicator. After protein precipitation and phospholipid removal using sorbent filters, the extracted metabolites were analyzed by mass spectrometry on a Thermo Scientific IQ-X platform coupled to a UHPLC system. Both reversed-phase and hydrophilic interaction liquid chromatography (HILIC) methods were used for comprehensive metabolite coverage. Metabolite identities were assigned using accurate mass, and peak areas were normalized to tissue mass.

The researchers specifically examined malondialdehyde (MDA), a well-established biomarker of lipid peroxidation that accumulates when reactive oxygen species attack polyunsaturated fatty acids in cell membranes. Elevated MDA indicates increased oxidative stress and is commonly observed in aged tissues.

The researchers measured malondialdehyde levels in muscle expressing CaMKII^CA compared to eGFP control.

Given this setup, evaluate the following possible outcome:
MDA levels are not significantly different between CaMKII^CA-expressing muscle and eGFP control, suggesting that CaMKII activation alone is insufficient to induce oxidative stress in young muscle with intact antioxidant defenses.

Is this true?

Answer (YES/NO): NO